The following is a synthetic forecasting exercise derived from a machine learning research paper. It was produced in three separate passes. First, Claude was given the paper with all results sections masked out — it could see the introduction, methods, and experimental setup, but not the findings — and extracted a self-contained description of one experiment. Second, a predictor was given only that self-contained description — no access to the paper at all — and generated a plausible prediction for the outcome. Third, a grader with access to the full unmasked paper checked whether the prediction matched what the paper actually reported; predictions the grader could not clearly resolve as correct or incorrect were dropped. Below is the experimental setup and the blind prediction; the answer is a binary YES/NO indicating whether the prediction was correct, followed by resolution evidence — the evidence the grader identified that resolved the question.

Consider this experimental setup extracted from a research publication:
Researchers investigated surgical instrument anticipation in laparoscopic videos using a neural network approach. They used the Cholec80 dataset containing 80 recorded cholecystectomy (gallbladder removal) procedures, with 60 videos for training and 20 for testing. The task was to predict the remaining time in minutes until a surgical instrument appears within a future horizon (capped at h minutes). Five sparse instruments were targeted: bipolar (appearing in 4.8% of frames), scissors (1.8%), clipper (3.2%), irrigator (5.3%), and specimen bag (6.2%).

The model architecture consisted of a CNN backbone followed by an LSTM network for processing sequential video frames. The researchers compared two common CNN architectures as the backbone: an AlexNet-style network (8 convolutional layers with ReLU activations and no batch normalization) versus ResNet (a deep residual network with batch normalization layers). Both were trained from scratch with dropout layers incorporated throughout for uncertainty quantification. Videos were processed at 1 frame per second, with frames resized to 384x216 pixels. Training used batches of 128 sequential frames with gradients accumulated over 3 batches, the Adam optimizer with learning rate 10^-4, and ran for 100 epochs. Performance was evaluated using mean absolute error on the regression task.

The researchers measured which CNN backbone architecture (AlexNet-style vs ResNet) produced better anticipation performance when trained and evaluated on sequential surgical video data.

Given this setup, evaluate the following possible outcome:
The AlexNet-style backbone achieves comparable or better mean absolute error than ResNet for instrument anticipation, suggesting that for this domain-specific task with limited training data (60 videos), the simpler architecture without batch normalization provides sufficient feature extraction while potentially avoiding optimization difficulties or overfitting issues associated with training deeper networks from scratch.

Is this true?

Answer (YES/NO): NO